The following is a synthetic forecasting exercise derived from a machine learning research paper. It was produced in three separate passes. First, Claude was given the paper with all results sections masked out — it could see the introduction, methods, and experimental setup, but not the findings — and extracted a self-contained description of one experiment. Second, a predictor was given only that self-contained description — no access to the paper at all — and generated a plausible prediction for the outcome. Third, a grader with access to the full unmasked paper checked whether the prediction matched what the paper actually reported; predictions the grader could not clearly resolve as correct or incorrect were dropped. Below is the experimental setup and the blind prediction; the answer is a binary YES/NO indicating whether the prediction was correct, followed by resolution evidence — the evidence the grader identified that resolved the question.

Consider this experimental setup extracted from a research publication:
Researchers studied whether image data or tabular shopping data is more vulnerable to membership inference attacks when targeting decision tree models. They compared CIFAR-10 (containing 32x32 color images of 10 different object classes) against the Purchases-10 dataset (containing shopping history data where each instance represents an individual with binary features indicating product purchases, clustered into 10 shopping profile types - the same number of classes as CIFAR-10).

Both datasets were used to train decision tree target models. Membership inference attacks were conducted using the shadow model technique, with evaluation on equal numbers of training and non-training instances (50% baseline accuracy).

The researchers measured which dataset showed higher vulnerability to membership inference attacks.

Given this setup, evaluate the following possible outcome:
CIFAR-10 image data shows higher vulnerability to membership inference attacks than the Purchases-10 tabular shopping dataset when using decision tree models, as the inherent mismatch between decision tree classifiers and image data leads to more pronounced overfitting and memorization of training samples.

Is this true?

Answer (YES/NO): YES